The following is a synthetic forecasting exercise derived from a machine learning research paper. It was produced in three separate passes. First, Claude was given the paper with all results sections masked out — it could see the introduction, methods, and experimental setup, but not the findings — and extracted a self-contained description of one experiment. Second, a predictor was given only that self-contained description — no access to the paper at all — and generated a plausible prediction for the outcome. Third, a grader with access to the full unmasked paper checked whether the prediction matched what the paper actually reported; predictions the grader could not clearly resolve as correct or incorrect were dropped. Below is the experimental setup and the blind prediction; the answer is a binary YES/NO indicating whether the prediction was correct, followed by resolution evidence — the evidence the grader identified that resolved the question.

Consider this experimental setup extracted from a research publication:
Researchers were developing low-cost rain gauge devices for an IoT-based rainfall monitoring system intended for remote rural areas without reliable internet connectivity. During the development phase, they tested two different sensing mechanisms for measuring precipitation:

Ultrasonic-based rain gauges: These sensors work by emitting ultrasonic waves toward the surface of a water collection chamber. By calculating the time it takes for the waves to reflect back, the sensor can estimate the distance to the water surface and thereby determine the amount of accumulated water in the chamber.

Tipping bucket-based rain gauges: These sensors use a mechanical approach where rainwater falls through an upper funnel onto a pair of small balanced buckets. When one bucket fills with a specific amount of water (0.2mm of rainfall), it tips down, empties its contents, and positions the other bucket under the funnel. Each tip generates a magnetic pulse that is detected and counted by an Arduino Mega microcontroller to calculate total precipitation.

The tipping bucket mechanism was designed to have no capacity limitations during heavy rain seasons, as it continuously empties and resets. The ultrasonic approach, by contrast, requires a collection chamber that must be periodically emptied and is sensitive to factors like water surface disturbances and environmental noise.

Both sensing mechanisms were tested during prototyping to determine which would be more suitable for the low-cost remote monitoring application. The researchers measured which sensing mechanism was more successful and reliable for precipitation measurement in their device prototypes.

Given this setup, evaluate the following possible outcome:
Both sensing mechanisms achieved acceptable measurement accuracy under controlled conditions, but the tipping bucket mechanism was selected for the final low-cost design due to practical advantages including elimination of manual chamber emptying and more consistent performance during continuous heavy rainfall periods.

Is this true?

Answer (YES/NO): NO